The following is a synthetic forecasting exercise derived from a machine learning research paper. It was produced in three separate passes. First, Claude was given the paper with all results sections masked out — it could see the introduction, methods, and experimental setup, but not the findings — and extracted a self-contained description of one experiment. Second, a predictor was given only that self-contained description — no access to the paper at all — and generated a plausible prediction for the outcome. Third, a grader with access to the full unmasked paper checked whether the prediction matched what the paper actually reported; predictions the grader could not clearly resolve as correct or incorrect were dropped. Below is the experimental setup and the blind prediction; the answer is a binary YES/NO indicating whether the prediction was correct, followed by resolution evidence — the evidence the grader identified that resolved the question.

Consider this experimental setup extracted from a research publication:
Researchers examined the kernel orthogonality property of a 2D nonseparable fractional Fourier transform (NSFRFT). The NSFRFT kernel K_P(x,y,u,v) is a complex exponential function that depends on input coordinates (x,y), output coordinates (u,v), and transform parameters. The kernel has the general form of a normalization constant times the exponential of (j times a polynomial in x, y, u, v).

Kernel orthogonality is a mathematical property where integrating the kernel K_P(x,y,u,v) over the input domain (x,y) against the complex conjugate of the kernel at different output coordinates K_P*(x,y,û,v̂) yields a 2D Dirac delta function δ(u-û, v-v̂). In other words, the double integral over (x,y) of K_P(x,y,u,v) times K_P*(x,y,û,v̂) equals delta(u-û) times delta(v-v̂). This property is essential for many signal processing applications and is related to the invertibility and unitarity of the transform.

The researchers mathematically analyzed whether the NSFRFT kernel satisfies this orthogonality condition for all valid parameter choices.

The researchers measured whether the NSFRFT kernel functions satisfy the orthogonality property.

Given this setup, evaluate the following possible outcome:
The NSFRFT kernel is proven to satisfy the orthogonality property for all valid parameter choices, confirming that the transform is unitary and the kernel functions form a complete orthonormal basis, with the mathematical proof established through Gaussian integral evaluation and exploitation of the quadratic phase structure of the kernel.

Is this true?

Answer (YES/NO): NO